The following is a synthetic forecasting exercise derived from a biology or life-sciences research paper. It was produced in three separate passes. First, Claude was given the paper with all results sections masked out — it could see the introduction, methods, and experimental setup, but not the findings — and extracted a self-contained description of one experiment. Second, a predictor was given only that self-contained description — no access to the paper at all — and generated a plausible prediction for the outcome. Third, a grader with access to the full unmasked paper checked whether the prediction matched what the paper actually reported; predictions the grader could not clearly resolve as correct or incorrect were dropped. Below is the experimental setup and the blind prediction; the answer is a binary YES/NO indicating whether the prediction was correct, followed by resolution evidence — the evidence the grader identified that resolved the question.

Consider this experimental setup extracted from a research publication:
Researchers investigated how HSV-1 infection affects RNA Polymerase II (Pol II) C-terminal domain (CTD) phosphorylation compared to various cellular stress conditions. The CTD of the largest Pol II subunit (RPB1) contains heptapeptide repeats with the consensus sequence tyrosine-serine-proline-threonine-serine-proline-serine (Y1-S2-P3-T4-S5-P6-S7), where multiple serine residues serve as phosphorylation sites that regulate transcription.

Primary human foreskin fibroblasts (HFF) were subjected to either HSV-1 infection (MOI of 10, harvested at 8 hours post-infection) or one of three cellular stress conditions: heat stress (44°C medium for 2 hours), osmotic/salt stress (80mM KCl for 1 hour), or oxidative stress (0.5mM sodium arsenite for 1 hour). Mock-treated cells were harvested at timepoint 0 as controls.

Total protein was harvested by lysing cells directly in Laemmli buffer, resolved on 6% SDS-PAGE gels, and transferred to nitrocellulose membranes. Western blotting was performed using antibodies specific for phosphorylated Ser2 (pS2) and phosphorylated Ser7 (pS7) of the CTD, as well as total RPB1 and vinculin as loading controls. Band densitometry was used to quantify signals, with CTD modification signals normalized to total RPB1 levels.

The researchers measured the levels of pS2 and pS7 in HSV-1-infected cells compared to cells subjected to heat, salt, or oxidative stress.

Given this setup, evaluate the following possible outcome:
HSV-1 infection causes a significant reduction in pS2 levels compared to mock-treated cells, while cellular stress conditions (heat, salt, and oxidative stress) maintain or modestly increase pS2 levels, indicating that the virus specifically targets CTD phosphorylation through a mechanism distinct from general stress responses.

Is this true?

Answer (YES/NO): YES